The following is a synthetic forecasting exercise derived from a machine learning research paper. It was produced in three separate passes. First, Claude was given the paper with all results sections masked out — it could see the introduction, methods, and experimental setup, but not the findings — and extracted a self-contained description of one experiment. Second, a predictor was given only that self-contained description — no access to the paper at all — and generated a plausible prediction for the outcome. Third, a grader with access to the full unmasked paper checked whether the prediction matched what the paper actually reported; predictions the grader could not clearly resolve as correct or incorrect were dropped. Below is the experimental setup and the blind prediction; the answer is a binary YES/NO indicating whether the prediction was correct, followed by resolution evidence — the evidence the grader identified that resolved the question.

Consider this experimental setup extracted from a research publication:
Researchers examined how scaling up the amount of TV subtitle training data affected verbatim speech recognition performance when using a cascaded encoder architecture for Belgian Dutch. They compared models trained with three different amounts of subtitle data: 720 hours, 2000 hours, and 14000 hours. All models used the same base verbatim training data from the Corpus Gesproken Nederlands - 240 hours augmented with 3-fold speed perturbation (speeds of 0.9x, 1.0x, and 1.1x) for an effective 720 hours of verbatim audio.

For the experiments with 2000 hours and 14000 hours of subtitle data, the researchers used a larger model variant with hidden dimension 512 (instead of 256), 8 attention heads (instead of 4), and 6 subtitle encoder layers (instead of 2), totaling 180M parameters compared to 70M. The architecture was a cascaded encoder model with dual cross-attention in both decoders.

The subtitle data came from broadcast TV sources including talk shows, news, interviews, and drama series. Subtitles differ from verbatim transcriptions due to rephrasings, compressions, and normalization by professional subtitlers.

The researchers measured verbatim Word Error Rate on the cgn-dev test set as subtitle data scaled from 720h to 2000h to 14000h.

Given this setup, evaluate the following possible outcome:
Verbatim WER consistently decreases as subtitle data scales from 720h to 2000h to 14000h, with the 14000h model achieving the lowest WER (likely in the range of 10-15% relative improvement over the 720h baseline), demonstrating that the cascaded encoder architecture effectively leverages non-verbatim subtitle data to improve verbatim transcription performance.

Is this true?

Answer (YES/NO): NO